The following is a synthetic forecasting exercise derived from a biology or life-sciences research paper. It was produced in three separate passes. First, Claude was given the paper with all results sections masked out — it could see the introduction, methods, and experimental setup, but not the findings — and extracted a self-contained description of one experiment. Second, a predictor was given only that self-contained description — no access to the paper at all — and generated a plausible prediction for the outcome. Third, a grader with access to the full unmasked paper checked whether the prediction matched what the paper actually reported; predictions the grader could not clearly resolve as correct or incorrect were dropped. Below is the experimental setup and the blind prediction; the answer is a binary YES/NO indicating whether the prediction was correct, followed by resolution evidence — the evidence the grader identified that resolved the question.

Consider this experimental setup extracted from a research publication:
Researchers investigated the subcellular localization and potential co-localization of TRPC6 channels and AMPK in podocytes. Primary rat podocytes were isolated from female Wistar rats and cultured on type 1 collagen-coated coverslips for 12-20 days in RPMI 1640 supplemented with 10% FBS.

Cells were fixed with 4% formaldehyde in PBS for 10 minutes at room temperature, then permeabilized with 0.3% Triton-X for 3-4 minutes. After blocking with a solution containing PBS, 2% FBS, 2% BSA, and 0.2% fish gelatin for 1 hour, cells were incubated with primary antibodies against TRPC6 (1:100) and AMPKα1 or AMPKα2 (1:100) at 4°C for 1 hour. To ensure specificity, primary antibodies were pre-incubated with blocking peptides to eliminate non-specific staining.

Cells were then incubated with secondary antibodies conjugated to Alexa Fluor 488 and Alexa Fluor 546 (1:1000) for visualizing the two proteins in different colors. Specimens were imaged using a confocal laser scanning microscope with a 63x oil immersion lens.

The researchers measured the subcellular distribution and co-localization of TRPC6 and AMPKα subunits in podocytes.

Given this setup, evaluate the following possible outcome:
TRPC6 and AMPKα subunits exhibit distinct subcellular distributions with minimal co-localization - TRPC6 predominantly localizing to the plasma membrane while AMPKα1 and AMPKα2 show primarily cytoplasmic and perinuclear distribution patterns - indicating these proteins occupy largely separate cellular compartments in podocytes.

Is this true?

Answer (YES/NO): NO